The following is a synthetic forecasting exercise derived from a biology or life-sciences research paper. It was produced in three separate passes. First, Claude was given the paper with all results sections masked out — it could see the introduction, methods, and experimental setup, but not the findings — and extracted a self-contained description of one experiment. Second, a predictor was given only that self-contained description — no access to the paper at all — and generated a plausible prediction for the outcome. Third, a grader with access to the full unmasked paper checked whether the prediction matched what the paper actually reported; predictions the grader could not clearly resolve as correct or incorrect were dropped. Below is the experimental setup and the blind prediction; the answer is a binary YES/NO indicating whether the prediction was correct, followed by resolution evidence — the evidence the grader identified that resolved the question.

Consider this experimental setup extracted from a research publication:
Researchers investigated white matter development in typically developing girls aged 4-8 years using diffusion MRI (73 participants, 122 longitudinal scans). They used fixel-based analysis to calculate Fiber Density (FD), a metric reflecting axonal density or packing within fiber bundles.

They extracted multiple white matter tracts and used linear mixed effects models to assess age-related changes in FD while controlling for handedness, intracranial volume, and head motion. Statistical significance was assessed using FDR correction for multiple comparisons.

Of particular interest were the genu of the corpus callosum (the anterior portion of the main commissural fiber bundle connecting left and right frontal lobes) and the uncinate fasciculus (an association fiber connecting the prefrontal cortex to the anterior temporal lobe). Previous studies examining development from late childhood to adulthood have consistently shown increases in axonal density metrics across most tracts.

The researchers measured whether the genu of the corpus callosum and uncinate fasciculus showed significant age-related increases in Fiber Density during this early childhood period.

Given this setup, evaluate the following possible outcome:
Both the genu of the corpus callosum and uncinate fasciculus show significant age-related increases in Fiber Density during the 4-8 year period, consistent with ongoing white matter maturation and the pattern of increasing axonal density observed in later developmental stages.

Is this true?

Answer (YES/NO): NO